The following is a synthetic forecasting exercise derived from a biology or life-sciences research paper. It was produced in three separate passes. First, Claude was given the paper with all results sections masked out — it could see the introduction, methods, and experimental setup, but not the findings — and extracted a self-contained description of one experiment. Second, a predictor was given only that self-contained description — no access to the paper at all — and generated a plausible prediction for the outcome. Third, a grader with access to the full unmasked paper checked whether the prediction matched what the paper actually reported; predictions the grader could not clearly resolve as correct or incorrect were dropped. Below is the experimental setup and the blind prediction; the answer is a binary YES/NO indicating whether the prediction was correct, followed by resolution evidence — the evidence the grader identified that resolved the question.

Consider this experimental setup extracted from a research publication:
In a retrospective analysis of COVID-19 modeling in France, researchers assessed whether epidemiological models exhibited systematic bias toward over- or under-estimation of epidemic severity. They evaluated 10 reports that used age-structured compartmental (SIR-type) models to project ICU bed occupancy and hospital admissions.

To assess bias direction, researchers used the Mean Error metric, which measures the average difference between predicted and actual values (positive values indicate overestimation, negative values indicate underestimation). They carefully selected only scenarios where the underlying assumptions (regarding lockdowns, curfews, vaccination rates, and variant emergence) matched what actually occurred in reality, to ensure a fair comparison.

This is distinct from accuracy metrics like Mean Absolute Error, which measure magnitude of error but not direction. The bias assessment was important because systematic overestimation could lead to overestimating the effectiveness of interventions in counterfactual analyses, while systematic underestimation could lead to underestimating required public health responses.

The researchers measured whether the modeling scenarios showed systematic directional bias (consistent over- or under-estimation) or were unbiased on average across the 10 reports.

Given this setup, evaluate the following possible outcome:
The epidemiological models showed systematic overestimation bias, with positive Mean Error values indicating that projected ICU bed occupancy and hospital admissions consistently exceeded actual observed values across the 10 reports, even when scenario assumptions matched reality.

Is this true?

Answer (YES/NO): YES